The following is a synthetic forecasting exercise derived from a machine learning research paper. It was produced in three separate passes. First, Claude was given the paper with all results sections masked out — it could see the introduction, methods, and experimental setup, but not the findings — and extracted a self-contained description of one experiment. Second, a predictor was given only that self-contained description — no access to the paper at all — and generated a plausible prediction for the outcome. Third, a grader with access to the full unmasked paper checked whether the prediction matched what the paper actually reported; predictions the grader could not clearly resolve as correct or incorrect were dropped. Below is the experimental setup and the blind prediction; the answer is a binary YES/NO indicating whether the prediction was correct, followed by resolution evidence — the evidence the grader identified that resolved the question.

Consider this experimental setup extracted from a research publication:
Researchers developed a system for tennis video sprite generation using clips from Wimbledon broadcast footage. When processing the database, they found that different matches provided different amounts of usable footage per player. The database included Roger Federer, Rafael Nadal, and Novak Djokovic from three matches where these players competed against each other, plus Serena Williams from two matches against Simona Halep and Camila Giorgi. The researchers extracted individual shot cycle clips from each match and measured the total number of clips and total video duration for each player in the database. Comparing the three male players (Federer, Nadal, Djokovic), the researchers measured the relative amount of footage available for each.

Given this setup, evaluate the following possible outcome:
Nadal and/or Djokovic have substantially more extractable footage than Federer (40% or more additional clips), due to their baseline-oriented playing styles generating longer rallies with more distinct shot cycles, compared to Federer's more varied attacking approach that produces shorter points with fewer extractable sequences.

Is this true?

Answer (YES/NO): NO